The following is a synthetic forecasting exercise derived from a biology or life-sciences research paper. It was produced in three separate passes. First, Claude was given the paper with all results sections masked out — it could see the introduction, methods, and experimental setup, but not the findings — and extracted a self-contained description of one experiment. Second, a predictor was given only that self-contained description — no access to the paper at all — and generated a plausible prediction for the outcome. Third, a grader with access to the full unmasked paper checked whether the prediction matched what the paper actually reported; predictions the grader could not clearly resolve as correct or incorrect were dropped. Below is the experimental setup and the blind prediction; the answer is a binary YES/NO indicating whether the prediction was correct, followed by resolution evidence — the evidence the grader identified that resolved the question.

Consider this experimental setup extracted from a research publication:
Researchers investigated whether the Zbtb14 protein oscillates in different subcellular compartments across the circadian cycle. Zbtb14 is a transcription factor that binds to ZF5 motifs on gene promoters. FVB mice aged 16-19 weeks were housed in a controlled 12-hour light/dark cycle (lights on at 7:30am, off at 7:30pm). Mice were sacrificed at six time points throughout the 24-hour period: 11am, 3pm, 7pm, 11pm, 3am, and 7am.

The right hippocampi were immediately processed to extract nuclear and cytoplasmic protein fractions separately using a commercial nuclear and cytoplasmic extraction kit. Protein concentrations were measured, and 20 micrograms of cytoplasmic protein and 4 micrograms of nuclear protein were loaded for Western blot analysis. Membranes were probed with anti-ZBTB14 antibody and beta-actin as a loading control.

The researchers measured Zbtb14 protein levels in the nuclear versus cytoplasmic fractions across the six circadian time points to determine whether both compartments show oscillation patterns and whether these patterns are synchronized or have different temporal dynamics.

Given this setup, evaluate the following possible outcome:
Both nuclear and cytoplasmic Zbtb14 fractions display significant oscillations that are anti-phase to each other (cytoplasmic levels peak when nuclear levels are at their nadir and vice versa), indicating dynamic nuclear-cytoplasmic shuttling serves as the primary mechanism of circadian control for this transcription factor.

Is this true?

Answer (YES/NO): NO